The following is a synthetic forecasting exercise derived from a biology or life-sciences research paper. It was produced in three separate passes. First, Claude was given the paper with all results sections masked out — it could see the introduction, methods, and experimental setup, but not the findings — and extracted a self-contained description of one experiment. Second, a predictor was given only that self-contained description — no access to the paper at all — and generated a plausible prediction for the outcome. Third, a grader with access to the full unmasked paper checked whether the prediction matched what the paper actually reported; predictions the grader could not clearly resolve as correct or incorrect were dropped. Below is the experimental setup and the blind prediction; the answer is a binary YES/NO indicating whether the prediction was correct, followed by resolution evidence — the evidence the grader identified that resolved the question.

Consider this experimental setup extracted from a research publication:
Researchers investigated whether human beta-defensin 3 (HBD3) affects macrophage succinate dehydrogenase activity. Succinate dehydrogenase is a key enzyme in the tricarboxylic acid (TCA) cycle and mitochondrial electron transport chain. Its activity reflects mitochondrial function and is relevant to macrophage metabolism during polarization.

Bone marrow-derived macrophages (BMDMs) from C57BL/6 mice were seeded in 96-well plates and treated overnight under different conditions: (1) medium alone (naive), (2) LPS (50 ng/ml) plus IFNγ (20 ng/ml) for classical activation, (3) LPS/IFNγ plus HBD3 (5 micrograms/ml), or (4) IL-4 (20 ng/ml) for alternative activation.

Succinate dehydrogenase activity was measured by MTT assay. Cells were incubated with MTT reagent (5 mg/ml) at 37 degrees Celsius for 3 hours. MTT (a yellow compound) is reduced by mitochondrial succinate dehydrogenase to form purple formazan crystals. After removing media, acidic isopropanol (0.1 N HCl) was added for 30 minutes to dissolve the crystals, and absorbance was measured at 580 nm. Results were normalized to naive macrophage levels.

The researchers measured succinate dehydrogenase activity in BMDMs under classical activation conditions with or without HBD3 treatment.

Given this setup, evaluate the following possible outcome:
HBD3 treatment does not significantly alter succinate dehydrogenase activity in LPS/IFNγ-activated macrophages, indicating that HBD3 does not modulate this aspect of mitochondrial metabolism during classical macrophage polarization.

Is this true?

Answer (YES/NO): NO